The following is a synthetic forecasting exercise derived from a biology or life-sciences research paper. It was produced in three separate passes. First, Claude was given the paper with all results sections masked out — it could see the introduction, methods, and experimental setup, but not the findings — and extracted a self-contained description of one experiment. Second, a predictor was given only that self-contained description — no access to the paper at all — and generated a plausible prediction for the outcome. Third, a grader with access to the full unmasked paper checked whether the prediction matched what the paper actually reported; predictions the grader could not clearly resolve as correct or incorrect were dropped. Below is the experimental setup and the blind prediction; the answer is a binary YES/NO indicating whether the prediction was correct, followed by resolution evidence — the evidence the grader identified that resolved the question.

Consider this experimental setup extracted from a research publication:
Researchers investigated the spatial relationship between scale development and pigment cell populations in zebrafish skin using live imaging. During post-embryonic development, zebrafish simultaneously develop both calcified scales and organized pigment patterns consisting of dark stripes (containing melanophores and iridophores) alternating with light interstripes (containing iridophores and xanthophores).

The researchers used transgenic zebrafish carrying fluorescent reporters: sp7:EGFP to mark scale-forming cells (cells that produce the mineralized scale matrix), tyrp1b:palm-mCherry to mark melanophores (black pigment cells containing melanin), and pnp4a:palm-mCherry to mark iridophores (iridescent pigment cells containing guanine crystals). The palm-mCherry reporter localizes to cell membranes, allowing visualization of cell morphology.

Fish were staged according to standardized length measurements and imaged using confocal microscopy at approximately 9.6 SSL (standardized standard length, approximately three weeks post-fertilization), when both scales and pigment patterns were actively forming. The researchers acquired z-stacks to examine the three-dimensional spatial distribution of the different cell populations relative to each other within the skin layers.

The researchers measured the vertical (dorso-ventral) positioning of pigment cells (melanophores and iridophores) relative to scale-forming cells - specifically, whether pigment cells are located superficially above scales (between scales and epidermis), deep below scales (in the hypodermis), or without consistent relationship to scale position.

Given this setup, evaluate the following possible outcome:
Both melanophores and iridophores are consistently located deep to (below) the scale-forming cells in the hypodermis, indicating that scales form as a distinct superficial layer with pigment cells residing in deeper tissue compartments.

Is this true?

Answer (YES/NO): YES